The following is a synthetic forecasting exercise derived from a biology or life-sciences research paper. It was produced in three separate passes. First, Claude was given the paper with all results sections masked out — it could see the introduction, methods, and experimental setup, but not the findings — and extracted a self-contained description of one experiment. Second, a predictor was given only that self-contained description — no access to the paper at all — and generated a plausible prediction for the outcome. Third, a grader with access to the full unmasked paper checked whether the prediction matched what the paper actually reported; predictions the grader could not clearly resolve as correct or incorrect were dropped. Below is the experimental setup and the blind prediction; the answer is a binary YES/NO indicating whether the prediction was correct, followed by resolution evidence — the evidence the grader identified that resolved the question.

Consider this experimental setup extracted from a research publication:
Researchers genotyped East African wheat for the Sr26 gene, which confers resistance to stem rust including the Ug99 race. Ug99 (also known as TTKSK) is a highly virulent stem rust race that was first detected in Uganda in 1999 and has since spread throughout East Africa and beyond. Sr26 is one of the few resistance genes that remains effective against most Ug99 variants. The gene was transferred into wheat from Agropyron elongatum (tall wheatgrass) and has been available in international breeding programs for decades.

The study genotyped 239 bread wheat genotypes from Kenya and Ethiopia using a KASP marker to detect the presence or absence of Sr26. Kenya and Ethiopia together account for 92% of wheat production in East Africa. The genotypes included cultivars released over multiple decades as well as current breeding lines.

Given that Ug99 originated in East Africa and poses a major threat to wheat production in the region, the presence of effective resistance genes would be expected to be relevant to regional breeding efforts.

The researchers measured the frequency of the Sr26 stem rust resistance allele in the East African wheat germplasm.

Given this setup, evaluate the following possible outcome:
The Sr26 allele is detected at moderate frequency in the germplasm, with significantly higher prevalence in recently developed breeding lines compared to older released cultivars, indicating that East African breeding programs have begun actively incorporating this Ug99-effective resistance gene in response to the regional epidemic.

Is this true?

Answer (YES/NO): NO